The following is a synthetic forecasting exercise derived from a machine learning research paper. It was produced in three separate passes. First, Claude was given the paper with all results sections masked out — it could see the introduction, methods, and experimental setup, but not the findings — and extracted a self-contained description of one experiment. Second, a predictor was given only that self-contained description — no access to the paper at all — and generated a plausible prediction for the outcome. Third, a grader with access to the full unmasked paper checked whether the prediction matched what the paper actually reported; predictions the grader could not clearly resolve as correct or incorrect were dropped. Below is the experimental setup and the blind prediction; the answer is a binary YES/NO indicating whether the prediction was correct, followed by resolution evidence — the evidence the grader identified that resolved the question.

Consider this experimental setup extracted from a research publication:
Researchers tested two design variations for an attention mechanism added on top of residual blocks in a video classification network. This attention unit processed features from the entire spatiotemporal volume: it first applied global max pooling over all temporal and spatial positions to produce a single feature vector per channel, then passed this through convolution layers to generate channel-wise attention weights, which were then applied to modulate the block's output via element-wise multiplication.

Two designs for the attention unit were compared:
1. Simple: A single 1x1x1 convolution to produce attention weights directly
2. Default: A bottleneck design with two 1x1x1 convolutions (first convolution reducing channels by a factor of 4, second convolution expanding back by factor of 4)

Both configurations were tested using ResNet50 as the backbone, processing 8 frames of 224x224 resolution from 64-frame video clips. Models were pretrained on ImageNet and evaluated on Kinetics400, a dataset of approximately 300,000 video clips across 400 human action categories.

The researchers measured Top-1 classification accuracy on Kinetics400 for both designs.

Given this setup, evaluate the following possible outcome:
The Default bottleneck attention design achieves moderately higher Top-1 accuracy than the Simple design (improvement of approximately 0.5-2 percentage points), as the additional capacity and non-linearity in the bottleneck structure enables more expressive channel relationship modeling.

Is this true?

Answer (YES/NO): YES